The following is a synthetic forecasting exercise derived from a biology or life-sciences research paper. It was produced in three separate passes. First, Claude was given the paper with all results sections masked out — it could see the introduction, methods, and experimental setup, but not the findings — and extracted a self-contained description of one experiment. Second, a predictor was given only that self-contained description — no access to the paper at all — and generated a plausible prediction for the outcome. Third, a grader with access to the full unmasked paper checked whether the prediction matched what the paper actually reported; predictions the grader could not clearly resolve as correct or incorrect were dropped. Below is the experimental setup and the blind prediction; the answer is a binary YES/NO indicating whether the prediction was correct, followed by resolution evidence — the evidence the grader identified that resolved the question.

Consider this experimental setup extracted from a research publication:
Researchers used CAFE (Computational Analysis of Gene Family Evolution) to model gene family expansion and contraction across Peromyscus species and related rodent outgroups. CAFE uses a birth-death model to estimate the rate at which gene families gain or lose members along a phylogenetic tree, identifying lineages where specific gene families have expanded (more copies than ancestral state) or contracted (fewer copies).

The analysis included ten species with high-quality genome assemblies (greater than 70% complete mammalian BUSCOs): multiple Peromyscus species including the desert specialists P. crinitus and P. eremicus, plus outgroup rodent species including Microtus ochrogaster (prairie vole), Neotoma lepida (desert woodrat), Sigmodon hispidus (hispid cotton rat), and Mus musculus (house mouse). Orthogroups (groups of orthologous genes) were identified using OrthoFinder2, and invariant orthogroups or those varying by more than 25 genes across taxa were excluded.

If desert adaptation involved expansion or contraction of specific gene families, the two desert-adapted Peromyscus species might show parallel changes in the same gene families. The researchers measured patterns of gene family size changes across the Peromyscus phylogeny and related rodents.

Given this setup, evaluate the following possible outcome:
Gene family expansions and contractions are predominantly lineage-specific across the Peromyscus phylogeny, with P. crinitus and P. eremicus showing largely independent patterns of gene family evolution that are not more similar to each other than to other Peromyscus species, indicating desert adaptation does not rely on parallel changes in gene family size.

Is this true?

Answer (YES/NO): NO